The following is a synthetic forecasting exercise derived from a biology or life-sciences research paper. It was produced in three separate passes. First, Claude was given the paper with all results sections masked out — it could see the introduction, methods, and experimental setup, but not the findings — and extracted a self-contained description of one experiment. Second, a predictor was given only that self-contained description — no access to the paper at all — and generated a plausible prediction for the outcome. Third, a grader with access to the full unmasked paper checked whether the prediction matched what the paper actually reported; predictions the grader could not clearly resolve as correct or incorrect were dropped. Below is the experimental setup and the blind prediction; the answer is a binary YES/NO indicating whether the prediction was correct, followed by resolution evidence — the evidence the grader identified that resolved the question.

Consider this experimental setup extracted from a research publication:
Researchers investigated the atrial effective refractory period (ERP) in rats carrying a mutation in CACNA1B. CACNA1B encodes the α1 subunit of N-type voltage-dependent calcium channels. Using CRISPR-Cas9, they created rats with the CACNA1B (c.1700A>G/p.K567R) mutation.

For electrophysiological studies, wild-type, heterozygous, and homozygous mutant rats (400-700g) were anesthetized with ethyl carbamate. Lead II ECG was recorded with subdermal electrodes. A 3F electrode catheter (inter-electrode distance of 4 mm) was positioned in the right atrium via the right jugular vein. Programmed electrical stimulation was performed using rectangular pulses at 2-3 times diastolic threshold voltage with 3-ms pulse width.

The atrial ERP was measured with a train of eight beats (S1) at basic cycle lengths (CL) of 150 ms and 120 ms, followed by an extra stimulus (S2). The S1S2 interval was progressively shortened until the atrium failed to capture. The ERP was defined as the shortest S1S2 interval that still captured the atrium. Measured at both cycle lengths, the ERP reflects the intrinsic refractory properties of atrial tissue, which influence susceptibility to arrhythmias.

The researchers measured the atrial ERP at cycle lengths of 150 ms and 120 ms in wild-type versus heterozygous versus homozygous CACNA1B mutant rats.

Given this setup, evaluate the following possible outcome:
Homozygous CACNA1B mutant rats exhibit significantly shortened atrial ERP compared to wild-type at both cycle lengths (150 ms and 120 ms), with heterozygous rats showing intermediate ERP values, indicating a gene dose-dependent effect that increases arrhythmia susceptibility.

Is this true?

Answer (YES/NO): NO